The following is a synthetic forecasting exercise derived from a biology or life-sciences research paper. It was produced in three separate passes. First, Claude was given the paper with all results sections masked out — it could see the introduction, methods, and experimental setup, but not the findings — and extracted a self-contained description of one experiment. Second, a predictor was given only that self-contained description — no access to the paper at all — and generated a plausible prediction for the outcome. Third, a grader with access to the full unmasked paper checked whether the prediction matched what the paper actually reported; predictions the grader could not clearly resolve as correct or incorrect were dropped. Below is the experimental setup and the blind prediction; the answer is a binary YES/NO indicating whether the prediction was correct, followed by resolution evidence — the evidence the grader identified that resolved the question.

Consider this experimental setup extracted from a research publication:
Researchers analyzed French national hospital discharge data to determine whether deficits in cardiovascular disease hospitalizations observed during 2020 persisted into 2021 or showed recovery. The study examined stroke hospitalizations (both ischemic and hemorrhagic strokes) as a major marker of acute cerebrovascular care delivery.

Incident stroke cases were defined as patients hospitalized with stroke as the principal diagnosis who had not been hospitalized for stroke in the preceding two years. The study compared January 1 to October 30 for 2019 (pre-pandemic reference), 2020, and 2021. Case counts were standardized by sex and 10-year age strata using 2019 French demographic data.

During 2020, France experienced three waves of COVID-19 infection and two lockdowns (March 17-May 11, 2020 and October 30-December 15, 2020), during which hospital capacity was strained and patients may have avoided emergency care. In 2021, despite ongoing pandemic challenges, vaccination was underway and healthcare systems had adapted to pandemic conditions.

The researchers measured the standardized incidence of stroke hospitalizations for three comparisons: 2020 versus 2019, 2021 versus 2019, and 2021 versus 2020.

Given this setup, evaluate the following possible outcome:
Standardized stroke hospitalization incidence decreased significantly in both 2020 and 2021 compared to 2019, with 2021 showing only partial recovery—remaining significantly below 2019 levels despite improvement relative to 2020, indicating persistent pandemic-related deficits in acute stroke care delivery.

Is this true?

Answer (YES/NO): NO